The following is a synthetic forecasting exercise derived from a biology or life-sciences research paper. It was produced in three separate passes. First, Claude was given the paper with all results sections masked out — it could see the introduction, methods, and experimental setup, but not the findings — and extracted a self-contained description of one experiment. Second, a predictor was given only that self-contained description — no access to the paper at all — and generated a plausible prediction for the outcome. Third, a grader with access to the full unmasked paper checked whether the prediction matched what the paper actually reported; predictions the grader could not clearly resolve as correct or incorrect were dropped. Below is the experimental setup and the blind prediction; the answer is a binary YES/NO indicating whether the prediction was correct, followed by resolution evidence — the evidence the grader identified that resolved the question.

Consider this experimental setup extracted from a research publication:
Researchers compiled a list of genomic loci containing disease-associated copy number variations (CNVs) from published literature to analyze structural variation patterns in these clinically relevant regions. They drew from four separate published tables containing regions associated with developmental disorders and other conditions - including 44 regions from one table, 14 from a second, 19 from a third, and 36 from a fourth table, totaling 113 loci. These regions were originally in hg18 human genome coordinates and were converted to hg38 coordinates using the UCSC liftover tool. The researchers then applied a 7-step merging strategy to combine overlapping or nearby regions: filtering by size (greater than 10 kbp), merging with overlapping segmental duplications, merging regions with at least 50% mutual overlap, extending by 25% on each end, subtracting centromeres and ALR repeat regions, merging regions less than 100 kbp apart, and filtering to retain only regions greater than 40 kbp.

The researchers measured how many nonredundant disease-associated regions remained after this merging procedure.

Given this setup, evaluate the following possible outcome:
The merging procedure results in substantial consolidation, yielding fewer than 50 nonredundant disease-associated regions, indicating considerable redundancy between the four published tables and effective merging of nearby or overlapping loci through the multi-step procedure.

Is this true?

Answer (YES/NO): YES